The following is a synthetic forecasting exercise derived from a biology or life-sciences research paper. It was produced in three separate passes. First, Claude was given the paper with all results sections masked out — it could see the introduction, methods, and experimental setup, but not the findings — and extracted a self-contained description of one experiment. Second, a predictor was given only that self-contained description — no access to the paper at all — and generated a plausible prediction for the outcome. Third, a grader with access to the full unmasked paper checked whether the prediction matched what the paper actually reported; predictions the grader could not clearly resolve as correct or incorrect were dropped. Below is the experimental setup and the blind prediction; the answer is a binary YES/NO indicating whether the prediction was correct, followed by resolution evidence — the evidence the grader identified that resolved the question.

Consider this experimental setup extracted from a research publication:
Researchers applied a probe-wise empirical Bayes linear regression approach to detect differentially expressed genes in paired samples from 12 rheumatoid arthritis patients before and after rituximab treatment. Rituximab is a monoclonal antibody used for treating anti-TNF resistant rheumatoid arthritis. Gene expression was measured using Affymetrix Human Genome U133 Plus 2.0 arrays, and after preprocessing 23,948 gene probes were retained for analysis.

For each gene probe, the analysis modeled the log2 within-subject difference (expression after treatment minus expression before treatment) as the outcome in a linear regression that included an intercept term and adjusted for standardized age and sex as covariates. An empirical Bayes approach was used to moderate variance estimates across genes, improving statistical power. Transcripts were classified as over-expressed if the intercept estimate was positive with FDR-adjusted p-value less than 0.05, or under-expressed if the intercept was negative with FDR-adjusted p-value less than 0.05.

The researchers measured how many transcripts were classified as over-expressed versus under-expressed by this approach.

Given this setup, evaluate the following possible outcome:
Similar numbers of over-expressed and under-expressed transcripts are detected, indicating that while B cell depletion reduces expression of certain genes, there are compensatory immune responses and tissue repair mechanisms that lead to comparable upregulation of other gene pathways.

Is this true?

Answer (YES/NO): NO